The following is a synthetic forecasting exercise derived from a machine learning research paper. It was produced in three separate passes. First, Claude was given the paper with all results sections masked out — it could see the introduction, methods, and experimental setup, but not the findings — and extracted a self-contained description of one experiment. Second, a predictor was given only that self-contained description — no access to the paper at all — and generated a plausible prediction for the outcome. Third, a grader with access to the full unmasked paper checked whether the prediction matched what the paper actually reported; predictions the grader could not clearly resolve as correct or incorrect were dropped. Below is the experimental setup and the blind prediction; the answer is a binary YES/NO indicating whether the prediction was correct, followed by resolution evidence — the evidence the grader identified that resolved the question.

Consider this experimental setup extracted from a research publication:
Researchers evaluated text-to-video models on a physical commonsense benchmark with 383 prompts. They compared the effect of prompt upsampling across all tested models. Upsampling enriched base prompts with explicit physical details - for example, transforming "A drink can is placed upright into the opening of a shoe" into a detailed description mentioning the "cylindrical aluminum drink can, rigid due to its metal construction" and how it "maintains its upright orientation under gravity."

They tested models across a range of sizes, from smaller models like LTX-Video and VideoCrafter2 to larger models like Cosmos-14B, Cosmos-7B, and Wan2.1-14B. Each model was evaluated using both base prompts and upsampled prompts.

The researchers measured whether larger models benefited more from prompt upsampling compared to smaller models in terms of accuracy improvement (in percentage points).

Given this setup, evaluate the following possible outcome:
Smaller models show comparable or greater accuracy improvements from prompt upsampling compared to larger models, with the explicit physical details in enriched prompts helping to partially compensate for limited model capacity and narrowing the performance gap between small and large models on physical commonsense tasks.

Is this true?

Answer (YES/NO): NO